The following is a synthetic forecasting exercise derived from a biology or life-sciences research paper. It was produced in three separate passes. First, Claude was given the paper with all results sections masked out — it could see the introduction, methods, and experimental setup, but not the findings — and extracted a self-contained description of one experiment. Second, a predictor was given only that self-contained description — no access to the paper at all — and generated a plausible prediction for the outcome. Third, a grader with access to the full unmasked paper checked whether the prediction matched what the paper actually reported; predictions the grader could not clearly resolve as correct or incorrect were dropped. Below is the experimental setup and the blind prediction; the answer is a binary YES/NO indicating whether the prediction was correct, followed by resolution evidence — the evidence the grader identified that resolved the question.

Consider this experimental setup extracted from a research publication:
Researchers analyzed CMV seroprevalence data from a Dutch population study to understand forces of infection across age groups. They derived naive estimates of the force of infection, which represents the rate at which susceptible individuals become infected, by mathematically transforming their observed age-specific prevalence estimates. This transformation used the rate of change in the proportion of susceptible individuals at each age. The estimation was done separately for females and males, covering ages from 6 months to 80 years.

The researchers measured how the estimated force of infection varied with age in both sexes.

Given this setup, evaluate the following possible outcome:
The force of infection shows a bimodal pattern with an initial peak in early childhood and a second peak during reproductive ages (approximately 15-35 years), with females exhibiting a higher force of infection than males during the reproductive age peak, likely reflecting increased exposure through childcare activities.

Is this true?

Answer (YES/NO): NO